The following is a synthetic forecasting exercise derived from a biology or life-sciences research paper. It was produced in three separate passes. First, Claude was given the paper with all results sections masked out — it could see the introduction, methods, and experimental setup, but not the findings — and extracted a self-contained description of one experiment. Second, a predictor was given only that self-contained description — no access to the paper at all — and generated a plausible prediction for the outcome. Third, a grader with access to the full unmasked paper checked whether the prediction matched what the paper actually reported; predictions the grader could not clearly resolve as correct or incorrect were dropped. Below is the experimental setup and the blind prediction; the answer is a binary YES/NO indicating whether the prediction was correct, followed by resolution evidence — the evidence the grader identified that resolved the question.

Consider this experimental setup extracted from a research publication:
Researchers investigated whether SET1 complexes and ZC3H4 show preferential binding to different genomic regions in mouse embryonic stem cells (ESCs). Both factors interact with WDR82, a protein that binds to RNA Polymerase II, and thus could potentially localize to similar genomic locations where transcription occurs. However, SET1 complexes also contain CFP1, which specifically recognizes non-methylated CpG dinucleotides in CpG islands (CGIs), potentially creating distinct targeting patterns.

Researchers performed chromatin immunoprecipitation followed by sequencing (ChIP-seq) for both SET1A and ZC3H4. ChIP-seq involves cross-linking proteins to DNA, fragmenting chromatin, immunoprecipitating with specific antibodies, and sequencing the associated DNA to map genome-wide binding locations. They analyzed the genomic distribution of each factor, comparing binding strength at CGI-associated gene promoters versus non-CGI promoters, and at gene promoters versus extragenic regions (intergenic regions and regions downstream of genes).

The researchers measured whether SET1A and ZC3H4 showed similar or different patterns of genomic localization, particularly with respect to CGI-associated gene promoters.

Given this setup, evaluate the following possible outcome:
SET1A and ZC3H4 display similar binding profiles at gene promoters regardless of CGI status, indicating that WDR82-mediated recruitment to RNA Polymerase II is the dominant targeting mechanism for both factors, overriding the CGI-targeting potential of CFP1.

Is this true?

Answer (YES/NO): NO